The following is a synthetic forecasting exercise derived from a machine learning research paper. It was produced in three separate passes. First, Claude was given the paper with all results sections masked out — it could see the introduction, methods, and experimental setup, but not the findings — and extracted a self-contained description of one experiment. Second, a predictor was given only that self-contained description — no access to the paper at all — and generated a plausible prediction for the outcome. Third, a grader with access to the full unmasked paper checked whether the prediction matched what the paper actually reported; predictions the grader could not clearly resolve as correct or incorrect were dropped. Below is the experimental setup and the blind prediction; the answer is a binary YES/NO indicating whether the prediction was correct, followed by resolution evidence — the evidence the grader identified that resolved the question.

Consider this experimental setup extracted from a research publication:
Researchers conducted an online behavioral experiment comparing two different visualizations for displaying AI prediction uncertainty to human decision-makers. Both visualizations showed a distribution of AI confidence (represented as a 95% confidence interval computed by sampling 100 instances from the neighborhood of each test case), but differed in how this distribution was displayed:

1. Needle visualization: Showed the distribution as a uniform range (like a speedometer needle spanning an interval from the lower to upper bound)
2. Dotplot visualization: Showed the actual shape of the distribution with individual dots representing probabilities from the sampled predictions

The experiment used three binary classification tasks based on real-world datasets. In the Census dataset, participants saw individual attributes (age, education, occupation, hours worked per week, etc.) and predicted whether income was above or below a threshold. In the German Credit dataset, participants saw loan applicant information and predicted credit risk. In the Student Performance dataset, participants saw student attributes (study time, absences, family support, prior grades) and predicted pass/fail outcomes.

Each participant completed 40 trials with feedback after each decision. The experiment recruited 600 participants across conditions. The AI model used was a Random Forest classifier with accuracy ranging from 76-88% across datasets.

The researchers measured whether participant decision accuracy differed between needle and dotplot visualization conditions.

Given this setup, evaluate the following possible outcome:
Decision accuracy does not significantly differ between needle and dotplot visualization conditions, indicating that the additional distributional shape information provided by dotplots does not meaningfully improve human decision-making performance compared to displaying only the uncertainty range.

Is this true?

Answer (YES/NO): YES